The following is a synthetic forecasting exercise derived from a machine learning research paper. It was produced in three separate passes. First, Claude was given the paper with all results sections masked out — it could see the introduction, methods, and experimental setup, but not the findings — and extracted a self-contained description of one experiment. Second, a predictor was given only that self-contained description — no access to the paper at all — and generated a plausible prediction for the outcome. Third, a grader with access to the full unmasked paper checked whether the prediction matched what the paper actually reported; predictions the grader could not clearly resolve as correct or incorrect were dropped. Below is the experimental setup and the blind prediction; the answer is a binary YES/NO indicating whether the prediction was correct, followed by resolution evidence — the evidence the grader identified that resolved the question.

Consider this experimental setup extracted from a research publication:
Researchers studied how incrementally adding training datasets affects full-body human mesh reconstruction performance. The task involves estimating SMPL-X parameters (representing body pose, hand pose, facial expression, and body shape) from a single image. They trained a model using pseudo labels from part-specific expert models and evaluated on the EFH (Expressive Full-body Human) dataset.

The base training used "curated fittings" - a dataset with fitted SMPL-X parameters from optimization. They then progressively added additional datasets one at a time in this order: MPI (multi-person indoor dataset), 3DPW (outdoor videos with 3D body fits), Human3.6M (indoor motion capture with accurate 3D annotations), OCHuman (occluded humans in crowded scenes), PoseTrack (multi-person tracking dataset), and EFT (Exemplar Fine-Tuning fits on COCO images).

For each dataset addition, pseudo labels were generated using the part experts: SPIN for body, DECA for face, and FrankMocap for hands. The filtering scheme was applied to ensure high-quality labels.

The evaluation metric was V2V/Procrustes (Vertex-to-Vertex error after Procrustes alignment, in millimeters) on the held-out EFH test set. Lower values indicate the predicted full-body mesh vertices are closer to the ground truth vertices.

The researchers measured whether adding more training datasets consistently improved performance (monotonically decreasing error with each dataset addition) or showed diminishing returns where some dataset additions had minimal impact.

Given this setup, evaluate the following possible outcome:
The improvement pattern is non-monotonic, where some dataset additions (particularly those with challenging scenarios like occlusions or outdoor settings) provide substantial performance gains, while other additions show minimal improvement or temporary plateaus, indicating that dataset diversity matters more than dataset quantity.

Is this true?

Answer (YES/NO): NO